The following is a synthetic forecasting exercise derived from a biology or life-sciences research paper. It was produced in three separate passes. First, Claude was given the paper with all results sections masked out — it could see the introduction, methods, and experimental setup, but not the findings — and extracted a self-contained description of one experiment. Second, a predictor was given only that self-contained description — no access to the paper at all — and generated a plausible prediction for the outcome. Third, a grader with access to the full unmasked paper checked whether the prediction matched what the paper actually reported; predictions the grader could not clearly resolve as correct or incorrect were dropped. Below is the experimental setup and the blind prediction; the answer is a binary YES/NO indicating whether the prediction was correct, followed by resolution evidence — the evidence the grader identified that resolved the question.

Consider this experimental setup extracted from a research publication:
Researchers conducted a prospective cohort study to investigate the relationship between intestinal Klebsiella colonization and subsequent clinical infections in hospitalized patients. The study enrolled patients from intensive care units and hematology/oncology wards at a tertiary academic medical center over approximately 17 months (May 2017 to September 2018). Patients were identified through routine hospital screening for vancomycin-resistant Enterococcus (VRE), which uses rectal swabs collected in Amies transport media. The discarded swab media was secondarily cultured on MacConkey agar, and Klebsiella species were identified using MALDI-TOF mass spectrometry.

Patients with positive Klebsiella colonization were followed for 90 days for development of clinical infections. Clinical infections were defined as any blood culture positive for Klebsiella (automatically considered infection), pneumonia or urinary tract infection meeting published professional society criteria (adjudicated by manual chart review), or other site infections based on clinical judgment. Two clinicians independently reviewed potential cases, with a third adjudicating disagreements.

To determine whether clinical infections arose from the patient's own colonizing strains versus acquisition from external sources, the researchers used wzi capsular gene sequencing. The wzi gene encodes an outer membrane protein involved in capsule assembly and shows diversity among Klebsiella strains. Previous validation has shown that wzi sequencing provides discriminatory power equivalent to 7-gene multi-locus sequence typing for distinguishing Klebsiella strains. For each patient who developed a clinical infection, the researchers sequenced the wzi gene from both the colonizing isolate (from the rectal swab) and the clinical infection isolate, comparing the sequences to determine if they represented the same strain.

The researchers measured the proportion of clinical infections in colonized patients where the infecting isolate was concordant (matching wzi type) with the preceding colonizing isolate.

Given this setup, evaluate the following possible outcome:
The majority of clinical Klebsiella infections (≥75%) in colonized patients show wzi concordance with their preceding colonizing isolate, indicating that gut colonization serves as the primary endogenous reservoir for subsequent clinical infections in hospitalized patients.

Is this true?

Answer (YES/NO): YES